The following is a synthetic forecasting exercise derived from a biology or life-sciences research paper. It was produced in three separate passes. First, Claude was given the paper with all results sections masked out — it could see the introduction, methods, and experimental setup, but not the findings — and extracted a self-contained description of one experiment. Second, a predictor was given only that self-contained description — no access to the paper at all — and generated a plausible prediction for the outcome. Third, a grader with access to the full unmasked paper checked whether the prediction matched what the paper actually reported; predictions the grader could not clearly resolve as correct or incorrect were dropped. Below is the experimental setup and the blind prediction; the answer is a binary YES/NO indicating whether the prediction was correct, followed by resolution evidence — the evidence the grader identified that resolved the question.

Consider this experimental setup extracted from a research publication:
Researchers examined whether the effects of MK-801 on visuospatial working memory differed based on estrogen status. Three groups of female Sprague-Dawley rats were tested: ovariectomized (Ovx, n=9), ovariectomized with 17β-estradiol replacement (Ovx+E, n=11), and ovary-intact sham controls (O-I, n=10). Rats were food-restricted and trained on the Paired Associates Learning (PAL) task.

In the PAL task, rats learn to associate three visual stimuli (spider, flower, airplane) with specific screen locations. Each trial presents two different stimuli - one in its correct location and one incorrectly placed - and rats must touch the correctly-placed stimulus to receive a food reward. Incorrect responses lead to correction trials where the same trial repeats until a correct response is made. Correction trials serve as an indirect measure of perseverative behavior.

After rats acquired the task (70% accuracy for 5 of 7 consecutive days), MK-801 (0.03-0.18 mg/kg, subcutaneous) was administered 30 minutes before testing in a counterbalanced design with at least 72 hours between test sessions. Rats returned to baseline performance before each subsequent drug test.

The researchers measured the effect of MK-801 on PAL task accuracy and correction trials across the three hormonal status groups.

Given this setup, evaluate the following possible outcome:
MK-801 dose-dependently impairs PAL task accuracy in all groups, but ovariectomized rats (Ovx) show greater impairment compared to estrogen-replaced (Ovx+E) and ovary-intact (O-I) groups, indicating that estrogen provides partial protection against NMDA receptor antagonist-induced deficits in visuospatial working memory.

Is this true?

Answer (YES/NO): NO